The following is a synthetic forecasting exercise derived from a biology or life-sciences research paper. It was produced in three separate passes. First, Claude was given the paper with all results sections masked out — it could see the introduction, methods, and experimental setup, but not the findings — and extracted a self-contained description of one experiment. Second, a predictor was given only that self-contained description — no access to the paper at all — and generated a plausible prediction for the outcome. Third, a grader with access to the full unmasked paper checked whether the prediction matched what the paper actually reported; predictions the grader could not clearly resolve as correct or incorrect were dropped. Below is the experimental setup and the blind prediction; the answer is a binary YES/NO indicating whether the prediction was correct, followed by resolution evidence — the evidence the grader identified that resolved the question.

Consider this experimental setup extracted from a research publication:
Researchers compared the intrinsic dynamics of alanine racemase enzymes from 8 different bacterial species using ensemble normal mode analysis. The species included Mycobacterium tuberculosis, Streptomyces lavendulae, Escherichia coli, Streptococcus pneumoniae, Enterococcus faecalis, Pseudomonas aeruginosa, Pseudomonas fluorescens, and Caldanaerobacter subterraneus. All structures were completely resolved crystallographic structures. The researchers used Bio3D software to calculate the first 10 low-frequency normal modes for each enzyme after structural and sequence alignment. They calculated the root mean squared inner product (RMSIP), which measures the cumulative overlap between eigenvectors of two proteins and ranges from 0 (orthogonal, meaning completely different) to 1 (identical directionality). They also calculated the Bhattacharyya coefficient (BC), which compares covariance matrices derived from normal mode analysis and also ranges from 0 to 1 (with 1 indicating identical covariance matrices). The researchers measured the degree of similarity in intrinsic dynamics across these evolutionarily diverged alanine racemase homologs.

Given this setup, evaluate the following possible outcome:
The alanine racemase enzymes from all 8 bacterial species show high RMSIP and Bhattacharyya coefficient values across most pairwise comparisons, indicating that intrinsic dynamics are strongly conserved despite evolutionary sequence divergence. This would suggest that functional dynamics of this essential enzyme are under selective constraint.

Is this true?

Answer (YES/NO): YES